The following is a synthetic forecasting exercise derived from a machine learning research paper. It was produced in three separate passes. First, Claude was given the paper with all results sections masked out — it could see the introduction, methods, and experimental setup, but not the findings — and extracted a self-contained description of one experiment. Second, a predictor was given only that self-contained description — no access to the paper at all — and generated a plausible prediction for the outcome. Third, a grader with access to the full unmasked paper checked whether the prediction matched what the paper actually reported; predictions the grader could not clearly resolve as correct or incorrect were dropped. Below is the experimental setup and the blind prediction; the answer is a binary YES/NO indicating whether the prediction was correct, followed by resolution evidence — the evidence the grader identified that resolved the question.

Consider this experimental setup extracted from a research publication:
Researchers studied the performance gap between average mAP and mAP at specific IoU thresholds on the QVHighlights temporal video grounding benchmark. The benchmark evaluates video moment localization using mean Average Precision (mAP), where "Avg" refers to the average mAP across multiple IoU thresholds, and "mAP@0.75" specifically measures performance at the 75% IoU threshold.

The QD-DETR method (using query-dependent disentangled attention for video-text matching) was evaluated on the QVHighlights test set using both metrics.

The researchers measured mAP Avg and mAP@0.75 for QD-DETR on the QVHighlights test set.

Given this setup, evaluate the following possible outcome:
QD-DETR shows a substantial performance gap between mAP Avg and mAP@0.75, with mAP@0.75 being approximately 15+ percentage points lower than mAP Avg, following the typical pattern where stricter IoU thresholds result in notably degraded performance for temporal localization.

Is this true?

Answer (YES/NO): NO